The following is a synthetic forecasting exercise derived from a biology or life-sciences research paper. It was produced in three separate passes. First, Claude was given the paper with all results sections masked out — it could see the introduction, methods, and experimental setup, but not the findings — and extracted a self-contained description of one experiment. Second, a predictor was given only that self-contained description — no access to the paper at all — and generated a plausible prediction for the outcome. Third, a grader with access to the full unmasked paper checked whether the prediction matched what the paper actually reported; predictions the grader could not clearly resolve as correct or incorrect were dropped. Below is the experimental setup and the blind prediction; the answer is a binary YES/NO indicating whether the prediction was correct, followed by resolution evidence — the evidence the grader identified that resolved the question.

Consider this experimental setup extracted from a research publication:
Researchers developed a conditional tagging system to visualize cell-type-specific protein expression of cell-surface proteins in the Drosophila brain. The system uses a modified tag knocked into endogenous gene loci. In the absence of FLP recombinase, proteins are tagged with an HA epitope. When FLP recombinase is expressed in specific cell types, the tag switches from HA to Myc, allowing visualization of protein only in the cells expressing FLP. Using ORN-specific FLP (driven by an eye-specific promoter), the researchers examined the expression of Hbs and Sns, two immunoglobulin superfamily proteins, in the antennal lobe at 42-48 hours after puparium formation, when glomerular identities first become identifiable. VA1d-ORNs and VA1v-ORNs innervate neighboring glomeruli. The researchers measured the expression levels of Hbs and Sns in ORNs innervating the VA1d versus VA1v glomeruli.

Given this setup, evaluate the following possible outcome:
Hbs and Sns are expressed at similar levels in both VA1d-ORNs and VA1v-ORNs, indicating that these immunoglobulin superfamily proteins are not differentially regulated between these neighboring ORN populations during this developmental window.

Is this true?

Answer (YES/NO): NO